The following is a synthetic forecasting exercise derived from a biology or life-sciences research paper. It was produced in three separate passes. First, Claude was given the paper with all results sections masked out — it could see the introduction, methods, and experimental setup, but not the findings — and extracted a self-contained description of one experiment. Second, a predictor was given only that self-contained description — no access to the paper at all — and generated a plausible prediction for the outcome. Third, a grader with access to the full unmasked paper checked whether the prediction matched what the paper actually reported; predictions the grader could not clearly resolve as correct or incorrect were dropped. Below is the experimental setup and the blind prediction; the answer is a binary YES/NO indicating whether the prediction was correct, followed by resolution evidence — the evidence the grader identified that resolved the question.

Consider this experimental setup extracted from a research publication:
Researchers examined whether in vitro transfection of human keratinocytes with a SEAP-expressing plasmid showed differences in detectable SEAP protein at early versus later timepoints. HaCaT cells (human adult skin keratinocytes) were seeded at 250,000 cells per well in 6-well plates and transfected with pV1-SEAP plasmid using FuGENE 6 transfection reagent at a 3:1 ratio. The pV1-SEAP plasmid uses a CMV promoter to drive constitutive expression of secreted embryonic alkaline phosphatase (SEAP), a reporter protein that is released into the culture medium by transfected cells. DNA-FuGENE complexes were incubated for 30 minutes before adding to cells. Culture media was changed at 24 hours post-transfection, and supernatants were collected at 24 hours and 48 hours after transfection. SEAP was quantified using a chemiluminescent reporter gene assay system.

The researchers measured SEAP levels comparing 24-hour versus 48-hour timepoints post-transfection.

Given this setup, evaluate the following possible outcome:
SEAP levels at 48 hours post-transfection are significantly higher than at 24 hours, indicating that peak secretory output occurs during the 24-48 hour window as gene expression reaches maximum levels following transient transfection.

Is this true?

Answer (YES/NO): NO